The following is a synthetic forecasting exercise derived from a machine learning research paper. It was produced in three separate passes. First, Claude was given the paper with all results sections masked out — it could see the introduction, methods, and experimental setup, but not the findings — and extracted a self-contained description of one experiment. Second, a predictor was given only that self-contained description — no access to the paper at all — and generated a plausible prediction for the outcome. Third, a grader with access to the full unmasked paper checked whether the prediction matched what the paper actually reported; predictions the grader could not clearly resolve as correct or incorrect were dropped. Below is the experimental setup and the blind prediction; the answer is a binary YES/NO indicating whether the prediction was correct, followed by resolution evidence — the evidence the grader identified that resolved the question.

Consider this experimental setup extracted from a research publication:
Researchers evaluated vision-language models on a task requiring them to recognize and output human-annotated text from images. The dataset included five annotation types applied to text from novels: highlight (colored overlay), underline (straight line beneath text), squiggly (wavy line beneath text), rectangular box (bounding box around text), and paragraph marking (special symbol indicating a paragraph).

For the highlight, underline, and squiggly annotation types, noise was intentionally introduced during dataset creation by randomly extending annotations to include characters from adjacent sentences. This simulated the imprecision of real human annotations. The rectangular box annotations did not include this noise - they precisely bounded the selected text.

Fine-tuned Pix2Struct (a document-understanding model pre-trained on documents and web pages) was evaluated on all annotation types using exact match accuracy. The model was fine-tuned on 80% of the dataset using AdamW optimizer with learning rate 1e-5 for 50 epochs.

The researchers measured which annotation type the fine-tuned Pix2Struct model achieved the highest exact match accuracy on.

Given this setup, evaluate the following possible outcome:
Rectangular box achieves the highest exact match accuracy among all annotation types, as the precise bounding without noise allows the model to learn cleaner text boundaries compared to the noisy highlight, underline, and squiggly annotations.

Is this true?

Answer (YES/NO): YES